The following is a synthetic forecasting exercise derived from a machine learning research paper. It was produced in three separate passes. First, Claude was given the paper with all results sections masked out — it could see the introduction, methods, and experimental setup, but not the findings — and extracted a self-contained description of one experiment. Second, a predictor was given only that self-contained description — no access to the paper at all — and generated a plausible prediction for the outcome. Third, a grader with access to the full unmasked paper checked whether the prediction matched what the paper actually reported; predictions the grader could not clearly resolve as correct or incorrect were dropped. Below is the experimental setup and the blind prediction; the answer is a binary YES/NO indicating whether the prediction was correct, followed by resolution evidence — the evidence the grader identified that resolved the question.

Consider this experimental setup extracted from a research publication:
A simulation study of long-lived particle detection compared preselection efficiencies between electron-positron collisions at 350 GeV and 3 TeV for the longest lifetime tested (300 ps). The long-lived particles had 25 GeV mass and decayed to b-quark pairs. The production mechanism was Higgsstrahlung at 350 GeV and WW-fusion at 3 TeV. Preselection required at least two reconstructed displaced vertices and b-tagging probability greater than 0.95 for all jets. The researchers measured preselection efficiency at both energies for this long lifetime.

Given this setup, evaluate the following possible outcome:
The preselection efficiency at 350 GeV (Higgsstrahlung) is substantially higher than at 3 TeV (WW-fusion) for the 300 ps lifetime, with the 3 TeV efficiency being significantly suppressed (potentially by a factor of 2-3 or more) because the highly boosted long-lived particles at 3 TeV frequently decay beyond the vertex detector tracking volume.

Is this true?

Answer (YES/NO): NO